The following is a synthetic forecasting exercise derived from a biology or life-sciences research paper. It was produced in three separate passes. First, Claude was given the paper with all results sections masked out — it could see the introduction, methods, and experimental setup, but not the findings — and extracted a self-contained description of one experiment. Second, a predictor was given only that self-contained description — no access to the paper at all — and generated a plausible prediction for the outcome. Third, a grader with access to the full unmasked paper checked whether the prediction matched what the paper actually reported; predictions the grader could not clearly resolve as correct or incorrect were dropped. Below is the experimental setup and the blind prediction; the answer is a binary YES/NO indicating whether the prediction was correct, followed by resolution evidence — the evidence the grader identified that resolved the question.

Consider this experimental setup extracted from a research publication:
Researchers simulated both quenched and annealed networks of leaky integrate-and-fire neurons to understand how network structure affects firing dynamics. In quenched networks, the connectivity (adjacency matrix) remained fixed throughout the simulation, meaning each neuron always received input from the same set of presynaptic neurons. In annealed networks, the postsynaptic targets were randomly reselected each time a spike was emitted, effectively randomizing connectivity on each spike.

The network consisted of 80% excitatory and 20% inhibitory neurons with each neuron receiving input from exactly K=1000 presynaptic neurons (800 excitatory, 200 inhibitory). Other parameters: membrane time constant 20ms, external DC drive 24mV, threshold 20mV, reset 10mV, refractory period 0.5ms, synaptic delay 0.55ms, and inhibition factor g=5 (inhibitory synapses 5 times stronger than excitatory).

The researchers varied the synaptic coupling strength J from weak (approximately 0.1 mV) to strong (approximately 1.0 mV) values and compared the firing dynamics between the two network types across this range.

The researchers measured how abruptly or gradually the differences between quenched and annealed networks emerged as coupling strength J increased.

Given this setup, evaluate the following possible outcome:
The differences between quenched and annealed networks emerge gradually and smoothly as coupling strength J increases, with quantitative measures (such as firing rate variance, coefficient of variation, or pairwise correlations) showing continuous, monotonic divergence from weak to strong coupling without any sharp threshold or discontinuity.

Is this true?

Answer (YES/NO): NO